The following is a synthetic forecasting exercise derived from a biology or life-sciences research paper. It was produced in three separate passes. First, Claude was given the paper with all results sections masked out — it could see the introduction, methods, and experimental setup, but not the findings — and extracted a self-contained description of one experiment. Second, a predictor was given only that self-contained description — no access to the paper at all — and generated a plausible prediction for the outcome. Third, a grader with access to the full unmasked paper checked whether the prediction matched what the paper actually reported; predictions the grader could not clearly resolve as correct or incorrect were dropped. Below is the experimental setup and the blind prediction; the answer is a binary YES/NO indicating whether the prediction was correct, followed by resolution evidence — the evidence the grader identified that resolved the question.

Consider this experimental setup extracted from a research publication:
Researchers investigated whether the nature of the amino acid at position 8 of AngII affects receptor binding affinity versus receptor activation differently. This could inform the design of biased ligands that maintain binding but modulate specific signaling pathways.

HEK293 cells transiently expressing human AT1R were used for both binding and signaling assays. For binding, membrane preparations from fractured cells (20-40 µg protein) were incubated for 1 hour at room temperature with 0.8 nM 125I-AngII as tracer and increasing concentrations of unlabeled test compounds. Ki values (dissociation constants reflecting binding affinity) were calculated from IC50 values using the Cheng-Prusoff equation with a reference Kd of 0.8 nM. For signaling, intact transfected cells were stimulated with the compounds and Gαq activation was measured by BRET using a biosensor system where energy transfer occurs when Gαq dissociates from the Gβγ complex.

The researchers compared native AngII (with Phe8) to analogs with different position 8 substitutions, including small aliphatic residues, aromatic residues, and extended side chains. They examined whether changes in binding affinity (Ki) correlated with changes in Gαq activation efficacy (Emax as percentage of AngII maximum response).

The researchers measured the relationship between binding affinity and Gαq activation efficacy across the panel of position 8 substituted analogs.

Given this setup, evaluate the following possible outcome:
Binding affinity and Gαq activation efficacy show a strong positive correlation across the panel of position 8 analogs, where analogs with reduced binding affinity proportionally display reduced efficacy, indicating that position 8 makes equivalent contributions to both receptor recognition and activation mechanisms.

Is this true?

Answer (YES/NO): NO